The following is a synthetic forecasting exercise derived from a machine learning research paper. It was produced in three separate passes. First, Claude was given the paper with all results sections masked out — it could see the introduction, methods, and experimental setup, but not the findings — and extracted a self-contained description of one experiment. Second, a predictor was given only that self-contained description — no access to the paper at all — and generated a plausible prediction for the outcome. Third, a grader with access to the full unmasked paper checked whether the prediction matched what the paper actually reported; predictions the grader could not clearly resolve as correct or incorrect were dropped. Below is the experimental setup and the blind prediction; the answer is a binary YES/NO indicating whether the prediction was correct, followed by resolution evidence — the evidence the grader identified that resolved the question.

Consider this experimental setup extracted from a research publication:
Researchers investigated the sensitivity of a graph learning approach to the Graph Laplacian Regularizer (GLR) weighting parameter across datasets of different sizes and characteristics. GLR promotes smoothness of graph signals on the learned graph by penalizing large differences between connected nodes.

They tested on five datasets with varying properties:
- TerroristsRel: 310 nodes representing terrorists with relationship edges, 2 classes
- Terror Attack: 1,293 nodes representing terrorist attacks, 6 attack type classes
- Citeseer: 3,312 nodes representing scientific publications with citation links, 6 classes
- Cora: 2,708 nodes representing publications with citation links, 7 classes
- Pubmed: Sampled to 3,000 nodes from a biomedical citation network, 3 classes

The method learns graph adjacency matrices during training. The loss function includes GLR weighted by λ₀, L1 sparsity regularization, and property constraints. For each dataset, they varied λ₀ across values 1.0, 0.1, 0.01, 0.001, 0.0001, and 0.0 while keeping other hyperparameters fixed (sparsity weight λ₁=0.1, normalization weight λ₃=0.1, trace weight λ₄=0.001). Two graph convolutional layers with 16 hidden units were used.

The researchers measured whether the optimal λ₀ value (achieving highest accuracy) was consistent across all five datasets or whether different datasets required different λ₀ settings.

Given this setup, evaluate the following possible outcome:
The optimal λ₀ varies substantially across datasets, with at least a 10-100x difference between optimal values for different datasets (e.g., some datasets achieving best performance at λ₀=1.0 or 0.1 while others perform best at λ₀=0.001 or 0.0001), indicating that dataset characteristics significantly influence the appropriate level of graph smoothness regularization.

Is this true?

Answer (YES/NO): NO